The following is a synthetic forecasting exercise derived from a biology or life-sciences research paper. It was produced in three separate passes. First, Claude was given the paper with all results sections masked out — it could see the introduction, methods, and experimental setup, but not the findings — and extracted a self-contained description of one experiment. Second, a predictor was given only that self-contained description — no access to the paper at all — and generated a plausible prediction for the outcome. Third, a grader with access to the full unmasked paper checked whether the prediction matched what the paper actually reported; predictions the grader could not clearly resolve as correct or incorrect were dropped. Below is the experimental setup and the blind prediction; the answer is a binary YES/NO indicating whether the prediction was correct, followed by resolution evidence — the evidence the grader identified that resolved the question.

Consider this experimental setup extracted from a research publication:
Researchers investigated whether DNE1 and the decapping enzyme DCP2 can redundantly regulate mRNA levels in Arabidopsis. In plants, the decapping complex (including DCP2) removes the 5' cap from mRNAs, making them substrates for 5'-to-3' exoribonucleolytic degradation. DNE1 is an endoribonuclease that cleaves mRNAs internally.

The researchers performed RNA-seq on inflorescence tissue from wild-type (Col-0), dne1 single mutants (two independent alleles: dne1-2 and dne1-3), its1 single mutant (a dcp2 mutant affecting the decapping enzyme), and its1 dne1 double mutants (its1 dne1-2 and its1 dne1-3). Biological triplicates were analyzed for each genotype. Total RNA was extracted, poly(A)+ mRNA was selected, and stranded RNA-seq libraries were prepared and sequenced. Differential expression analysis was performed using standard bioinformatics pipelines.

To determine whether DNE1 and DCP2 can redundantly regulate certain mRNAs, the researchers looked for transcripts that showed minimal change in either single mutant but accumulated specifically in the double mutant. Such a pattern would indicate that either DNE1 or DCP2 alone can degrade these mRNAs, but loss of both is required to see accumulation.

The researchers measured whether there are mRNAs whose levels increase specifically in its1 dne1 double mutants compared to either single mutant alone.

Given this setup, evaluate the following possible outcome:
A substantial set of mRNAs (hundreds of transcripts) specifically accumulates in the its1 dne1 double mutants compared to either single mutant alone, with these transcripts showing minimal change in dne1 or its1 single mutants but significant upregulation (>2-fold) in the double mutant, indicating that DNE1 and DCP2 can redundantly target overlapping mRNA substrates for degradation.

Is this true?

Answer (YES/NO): NO